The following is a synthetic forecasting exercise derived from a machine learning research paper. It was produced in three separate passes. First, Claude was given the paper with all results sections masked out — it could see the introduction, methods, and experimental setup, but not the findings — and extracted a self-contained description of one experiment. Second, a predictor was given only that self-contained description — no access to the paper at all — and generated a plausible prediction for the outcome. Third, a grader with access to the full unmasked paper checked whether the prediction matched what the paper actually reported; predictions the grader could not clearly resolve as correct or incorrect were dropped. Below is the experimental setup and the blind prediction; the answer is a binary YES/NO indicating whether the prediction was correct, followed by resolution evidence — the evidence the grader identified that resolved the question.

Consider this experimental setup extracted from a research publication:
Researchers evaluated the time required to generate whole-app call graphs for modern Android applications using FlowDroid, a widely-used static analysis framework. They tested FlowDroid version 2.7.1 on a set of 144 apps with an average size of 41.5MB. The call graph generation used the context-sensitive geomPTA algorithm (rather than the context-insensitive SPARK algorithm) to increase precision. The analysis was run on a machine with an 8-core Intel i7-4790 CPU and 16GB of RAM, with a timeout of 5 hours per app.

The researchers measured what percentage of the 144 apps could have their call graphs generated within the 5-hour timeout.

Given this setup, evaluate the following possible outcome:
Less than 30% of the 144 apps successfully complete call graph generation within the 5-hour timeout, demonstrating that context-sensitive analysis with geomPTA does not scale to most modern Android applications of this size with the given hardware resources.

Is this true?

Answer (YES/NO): NO